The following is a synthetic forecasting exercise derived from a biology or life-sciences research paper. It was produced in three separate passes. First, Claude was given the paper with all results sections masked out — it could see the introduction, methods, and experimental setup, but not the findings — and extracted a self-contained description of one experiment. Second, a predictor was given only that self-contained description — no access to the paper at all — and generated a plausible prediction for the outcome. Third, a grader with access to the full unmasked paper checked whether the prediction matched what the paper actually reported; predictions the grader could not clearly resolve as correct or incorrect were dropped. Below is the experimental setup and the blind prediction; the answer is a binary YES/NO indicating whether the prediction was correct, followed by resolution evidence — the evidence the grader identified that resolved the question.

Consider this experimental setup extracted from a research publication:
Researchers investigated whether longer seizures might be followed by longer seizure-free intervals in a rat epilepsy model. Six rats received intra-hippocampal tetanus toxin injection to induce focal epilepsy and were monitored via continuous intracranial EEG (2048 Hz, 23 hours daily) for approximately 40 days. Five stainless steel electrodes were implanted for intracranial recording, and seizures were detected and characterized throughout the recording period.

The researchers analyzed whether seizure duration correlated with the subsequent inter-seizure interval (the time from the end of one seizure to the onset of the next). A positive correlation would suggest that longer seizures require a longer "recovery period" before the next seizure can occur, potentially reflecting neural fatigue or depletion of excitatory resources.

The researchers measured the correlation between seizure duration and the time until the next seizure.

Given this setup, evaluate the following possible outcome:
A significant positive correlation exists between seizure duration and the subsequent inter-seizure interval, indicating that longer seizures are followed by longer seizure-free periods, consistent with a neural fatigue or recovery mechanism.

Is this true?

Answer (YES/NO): NO